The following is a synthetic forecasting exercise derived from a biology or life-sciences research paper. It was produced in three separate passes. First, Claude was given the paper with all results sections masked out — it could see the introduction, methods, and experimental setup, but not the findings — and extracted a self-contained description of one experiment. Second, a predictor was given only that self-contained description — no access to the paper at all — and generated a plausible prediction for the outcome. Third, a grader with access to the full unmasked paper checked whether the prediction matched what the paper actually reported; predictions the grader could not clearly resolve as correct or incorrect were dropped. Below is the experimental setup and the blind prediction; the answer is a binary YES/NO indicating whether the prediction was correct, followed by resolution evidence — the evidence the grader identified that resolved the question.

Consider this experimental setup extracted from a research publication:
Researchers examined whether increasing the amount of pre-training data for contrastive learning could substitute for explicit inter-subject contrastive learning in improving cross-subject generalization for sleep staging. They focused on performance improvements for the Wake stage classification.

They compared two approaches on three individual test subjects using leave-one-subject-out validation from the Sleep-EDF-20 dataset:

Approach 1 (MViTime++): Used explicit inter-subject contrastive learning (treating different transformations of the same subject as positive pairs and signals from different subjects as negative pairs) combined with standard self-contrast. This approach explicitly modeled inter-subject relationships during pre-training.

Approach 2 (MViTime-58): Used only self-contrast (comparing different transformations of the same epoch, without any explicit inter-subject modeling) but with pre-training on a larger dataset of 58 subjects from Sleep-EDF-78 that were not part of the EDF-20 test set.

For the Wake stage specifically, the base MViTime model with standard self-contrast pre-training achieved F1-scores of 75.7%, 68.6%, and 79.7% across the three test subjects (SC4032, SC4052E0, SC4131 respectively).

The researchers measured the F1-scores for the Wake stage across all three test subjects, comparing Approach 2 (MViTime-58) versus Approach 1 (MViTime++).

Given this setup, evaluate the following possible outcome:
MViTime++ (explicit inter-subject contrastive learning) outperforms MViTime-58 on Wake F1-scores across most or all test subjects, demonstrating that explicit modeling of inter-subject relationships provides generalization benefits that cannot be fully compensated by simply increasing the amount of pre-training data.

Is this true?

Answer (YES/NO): NO